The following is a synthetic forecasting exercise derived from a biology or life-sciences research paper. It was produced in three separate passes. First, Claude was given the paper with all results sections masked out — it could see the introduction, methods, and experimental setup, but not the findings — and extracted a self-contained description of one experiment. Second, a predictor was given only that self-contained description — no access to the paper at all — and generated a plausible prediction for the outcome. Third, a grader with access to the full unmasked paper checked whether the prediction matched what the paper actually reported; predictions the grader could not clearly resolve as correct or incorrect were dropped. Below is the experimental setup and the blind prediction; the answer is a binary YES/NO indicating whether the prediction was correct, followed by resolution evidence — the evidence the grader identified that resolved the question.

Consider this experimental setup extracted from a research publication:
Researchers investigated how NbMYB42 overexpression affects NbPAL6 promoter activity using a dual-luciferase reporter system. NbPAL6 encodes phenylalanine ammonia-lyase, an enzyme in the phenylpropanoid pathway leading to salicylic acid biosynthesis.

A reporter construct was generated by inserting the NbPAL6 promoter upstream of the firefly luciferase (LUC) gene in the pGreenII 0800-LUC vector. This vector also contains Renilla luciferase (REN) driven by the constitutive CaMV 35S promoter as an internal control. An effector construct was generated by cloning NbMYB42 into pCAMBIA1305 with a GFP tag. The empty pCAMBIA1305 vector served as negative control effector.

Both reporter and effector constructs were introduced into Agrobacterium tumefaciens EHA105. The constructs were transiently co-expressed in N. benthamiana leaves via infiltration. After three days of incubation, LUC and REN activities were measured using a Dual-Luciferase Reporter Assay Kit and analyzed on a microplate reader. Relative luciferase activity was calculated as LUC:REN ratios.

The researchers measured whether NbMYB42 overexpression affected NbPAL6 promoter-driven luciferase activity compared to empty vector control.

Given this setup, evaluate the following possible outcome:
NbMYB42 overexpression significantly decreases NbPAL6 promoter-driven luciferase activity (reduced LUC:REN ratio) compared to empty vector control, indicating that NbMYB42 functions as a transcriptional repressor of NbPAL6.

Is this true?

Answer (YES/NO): NO